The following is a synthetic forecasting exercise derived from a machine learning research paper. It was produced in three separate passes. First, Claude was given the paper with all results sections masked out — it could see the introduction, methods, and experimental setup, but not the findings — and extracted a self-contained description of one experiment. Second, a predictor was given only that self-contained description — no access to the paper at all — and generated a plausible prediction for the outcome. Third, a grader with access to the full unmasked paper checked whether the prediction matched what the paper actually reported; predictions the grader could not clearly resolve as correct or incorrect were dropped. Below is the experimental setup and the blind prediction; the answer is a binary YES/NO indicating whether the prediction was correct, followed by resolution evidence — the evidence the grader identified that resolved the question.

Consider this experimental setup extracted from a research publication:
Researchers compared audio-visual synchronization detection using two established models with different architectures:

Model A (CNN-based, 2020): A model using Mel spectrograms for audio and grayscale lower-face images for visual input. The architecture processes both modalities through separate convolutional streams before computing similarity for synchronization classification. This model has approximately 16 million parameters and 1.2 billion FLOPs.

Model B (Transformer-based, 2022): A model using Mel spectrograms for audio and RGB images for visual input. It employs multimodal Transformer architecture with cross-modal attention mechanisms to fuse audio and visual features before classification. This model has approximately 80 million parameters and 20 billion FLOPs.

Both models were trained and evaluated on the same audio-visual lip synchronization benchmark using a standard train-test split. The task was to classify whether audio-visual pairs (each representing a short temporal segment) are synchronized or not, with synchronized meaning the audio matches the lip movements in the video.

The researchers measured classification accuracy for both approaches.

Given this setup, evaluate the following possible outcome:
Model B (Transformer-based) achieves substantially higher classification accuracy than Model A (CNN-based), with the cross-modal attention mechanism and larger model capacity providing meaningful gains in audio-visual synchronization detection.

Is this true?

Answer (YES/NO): NO